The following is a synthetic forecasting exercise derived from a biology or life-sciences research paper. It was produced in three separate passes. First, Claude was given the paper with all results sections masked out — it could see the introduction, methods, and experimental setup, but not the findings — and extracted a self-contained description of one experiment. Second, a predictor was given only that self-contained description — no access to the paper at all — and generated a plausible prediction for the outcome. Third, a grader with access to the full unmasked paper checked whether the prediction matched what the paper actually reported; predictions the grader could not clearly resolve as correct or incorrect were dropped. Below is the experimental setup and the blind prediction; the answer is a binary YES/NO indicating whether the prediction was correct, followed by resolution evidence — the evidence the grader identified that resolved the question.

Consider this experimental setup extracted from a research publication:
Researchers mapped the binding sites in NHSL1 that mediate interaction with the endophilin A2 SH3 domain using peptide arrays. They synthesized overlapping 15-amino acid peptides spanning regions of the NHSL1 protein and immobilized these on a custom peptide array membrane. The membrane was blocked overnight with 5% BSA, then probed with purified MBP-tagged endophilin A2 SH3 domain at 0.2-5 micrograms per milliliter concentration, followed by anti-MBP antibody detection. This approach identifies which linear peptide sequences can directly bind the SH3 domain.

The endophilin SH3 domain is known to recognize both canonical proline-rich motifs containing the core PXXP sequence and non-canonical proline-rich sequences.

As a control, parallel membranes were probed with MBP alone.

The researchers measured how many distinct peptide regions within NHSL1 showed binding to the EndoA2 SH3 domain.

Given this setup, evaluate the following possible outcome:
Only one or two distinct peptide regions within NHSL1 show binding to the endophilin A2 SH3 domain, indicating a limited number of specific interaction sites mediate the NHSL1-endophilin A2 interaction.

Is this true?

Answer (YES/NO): NO